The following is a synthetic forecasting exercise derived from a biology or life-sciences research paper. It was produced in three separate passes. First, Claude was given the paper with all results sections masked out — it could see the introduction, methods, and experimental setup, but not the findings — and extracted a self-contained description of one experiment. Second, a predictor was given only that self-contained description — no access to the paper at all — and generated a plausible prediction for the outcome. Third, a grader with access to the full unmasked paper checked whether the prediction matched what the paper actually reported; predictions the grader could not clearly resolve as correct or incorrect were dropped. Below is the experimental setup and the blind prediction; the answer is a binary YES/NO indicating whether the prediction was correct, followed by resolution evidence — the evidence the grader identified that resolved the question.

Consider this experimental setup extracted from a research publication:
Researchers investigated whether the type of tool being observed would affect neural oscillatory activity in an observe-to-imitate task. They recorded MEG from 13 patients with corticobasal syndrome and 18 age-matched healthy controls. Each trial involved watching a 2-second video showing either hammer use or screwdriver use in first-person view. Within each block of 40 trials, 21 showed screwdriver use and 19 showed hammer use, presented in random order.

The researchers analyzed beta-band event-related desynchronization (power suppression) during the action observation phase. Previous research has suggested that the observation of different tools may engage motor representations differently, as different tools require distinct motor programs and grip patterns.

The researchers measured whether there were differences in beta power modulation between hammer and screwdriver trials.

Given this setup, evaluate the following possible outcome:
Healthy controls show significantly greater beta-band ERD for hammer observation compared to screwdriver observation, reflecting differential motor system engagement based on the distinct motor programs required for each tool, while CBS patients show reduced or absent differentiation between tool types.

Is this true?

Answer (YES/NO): NO